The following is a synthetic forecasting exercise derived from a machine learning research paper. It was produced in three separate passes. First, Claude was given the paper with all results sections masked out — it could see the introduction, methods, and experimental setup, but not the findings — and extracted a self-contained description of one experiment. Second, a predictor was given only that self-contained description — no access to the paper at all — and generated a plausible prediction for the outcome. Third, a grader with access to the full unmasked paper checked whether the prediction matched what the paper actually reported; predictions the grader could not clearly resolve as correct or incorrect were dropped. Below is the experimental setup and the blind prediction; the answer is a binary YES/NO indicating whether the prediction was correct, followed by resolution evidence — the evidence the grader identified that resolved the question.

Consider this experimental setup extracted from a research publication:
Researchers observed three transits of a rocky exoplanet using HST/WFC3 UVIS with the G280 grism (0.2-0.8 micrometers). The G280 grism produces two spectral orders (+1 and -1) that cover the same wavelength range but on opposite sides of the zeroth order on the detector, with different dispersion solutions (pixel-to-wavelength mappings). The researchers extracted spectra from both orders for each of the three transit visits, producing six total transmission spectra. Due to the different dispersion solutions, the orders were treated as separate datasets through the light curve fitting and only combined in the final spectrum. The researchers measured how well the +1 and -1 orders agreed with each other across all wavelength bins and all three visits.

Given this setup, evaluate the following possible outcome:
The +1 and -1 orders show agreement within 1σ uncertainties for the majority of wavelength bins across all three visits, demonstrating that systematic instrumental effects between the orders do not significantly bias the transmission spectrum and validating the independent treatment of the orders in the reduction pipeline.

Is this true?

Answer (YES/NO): NO